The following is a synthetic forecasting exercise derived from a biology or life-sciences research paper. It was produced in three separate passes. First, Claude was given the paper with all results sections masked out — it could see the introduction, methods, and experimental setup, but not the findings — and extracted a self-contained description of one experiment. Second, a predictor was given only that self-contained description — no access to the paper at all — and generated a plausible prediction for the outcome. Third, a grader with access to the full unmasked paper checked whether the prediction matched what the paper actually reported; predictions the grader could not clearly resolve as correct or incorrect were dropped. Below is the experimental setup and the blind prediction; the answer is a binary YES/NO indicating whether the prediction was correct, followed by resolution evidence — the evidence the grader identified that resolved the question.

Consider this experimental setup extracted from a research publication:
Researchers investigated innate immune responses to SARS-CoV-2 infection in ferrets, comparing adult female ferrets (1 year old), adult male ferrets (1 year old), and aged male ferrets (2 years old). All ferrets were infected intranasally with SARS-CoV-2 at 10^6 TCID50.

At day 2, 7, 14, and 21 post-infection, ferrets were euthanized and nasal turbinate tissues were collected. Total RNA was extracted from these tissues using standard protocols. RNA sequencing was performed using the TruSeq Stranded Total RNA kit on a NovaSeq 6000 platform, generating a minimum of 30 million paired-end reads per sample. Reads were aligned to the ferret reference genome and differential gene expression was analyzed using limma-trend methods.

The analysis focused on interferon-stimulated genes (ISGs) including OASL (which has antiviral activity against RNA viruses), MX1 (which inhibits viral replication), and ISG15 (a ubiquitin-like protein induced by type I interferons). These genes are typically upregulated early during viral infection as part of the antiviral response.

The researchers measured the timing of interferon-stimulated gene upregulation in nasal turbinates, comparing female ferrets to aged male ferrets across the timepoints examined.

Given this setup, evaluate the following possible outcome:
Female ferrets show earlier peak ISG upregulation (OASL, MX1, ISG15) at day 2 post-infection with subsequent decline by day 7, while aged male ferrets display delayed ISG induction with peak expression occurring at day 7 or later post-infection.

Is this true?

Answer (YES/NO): YES